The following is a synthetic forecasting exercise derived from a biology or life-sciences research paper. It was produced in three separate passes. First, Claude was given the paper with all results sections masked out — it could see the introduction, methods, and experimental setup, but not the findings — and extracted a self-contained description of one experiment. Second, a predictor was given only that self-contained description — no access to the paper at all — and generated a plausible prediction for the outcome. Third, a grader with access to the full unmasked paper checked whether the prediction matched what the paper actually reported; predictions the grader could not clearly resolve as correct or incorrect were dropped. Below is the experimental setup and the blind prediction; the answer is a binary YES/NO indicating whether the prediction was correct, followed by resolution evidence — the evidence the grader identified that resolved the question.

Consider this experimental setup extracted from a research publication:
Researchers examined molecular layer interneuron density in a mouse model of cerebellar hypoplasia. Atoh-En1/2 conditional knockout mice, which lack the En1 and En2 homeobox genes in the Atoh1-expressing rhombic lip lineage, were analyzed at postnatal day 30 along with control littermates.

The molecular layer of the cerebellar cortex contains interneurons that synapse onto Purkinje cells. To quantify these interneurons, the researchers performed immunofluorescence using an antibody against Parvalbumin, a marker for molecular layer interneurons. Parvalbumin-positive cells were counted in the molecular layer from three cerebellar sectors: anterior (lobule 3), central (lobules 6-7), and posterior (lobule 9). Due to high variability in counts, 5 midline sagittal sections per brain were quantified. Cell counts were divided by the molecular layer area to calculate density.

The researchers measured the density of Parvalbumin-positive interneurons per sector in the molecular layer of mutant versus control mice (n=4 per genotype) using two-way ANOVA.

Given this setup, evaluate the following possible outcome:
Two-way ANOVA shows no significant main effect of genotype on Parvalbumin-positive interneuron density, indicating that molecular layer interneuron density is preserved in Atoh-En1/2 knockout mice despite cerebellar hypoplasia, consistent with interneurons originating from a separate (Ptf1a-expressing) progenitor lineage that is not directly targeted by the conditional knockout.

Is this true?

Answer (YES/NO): NO